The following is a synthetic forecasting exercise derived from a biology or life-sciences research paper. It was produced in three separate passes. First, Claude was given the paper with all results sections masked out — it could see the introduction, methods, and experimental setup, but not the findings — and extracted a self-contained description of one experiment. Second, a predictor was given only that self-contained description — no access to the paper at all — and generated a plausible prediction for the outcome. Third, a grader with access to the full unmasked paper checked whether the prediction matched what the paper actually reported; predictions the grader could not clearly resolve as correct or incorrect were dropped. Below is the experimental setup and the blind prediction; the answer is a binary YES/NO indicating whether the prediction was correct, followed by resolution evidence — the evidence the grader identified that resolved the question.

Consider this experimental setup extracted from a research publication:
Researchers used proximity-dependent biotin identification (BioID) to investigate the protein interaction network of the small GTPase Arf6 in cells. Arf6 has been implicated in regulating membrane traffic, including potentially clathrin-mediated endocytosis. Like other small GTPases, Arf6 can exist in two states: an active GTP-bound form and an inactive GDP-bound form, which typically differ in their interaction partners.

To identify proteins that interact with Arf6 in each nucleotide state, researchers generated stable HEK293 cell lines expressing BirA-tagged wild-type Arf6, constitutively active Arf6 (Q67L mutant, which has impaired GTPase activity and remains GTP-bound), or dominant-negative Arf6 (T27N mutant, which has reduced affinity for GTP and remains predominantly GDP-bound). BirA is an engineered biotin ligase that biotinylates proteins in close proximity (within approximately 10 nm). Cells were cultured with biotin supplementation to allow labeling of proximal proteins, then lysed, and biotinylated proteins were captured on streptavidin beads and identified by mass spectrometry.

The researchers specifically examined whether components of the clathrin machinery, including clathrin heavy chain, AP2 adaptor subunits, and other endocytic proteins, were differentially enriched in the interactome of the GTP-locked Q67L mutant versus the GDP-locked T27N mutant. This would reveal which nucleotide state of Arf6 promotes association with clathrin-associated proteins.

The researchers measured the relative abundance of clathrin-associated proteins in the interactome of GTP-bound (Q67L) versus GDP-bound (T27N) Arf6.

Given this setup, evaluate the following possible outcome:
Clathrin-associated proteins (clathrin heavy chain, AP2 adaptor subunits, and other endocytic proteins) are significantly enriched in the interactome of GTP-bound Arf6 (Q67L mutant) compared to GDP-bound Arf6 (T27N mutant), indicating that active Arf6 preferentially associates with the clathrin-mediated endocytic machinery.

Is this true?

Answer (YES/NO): YES